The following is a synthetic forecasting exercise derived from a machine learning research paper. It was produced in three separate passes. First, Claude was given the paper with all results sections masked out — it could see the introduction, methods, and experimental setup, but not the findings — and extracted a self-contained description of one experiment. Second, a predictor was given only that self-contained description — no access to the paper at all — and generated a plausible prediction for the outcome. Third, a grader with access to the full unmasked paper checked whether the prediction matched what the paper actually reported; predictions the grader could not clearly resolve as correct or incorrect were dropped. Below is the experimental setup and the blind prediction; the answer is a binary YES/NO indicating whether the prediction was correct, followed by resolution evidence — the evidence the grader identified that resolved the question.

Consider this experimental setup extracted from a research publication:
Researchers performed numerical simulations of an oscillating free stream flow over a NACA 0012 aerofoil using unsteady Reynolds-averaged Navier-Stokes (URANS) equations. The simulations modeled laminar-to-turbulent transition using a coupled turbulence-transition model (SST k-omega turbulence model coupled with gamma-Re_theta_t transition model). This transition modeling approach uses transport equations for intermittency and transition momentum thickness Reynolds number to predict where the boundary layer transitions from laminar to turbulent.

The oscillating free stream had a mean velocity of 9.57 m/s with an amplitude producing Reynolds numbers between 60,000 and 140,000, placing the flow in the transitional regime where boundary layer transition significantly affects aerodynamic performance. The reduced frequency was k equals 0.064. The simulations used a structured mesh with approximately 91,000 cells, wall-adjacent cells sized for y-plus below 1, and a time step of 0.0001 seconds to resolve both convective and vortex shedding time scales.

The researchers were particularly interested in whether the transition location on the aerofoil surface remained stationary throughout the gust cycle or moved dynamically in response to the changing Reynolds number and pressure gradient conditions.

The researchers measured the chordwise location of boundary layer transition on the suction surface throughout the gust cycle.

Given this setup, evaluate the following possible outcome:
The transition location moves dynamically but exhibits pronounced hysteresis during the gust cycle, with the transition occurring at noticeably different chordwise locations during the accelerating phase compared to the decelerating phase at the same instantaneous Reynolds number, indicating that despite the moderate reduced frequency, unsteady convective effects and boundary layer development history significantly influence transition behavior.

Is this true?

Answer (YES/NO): YES